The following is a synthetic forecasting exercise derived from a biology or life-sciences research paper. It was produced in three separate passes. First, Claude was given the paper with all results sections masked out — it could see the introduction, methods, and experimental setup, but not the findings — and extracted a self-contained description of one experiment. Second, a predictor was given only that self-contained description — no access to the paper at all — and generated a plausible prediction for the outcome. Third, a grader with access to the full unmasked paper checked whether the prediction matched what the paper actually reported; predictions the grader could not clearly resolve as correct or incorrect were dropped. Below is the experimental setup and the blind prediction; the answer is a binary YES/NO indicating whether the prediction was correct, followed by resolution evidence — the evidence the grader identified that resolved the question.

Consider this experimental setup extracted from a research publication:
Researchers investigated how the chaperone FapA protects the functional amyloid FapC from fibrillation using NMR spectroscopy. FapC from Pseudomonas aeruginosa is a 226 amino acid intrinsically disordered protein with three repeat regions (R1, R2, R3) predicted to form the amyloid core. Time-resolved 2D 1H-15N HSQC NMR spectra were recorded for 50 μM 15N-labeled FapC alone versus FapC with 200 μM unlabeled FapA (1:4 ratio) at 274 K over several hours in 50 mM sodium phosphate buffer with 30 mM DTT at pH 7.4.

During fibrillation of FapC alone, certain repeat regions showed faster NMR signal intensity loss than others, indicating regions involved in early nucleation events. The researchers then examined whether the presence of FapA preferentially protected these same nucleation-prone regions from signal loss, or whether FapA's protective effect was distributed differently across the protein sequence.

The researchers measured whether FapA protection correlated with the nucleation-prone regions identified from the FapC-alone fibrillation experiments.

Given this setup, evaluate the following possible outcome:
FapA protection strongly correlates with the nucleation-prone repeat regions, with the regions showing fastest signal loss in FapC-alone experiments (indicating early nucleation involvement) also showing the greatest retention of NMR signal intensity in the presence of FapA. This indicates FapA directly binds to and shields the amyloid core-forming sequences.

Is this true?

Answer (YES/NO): NO